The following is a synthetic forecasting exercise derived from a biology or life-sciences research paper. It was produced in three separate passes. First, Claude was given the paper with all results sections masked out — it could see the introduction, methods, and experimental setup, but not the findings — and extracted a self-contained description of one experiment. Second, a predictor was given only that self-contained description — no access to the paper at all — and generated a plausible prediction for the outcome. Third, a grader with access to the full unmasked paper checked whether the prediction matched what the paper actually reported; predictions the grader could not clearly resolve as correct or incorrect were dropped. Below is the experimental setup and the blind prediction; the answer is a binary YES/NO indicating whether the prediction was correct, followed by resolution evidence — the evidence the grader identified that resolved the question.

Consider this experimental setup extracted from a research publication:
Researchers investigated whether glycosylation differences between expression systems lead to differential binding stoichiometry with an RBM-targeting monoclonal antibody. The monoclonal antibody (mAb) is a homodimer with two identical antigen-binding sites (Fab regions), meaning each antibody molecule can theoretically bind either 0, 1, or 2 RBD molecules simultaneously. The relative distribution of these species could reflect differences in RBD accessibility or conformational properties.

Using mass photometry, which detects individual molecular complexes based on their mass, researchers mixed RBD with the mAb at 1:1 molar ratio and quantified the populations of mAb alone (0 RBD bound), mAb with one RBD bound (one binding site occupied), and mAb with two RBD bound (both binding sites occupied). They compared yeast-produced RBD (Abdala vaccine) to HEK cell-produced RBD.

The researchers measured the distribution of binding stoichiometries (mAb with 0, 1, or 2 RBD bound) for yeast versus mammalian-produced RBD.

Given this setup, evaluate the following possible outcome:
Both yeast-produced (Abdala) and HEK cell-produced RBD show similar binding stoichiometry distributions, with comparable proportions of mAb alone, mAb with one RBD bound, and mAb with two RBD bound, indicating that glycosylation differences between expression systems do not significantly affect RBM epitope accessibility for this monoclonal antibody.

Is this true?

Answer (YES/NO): NO